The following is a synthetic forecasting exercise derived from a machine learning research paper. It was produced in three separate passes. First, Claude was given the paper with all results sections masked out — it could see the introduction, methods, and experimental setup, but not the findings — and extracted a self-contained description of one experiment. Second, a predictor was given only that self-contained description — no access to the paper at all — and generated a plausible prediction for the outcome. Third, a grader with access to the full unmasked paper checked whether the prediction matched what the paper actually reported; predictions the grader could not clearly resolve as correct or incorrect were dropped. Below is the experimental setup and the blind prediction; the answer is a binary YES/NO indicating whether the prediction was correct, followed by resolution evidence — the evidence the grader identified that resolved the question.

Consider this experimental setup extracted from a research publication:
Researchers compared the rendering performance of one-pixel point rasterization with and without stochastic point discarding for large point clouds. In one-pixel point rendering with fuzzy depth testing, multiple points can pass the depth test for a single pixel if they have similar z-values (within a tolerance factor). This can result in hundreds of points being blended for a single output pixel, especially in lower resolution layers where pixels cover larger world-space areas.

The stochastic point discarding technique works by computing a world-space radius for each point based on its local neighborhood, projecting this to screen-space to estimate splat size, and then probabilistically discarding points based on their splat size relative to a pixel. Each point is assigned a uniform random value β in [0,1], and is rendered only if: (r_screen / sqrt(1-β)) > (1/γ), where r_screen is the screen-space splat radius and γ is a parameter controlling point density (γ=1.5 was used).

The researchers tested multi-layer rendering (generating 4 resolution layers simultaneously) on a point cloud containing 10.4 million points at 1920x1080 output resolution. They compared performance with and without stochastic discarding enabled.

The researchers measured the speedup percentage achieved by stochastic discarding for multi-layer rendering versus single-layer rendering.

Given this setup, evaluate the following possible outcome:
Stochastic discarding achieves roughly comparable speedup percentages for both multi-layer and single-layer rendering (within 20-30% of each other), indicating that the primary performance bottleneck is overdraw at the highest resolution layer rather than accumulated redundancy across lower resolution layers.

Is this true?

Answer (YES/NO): NO